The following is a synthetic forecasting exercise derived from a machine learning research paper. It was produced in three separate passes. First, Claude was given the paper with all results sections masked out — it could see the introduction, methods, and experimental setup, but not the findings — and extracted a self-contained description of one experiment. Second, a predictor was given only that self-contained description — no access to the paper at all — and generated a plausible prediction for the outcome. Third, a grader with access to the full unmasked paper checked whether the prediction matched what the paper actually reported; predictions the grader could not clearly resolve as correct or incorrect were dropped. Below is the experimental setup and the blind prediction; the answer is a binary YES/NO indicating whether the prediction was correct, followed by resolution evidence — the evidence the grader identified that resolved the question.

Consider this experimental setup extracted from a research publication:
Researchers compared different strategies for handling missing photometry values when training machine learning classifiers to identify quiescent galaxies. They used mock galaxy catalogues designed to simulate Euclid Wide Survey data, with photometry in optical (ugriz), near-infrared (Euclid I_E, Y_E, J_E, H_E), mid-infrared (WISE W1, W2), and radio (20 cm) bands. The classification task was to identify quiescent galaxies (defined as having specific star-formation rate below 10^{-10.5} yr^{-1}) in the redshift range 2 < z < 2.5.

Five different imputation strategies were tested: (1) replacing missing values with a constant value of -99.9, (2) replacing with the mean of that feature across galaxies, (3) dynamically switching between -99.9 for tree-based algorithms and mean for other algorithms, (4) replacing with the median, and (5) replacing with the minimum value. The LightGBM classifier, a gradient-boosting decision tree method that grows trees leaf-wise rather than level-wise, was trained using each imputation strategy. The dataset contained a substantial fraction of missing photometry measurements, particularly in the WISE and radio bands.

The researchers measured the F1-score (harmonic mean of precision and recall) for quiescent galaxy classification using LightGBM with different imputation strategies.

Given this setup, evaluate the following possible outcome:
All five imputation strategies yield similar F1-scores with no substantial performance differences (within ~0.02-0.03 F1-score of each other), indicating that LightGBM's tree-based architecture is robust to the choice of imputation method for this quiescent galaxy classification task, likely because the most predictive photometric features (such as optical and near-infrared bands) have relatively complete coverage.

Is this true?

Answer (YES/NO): NO